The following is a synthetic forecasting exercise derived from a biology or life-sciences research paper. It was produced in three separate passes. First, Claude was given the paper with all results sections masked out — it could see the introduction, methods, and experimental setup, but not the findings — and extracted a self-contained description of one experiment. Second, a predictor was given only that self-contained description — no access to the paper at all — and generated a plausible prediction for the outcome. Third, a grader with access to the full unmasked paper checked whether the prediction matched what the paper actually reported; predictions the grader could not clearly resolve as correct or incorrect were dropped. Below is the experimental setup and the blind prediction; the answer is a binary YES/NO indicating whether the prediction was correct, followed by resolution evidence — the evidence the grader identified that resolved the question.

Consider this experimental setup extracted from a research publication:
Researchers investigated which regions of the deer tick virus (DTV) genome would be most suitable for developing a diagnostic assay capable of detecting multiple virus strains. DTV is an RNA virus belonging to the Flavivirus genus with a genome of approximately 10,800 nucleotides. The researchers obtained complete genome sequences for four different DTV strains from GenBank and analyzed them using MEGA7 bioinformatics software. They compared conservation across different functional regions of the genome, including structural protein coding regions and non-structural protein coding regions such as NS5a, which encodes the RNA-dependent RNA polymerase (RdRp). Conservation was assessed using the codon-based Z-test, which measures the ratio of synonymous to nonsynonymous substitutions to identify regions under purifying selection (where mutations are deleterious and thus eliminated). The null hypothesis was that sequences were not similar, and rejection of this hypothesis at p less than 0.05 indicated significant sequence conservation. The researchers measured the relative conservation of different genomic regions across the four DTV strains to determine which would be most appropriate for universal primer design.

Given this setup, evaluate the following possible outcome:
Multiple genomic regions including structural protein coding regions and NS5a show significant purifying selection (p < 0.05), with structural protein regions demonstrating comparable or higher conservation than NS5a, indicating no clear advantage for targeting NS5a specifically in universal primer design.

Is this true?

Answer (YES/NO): NO